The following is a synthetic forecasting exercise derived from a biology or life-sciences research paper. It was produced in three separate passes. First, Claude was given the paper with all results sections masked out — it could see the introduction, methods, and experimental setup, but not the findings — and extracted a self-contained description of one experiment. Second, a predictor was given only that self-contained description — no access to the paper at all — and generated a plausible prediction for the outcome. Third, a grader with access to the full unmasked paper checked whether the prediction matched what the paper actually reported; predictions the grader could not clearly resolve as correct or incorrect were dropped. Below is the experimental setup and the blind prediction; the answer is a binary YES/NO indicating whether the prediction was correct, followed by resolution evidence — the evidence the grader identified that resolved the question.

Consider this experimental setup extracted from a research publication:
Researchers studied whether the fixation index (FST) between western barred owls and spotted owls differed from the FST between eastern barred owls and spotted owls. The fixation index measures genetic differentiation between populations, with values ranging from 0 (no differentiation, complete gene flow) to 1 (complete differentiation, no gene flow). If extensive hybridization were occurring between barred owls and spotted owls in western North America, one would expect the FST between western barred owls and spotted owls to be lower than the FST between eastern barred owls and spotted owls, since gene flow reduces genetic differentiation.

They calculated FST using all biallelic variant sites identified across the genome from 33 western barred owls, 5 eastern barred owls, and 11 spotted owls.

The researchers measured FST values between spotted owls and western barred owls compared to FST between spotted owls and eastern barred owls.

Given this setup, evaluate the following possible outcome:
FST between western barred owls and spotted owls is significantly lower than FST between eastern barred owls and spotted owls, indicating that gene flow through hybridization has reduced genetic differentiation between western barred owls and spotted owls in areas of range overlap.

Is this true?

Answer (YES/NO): NO